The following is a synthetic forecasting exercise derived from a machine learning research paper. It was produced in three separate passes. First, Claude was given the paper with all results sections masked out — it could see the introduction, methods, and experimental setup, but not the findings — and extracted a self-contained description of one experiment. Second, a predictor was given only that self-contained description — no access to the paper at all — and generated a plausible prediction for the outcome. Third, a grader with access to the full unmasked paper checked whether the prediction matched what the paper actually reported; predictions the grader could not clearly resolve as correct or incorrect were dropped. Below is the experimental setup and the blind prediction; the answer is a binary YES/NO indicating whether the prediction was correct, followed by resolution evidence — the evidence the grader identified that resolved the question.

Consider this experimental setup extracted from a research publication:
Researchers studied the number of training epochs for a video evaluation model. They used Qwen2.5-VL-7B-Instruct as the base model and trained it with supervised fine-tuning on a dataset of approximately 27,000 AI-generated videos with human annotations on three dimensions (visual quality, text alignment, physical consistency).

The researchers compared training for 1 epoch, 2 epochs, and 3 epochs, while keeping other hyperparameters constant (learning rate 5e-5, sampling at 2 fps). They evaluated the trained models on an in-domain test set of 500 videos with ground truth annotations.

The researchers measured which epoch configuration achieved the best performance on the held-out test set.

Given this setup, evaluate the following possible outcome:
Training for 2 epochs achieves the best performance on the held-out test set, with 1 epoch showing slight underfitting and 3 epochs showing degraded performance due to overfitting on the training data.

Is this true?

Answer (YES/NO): YES